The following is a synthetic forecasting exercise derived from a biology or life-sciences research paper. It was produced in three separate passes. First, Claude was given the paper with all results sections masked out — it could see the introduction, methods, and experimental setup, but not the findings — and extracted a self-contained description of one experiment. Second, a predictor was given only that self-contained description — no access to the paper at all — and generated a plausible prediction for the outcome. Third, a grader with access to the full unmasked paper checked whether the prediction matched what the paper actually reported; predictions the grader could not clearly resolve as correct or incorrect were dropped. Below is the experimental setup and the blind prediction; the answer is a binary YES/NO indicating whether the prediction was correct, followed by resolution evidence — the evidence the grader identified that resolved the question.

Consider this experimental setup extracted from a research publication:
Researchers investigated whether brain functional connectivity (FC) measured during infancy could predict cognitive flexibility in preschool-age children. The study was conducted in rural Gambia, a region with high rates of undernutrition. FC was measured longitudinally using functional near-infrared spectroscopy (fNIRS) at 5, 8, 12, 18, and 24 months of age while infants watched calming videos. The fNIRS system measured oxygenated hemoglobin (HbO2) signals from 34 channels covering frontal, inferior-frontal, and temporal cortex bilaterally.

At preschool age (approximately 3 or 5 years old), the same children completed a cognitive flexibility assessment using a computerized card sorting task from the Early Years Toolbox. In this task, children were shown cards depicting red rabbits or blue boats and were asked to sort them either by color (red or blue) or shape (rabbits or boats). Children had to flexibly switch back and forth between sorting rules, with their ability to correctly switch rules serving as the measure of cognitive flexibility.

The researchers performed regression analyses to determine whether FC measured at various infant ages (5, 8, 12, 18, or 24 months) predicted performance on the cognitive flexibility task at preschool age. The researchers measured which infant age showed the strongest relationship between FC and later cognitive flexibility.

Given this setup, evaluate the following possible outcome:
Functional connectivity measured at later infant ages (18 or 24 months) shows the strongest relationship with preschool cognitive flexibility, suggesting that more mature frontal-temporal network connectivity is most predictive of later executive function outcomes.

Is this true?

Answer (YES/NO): NO